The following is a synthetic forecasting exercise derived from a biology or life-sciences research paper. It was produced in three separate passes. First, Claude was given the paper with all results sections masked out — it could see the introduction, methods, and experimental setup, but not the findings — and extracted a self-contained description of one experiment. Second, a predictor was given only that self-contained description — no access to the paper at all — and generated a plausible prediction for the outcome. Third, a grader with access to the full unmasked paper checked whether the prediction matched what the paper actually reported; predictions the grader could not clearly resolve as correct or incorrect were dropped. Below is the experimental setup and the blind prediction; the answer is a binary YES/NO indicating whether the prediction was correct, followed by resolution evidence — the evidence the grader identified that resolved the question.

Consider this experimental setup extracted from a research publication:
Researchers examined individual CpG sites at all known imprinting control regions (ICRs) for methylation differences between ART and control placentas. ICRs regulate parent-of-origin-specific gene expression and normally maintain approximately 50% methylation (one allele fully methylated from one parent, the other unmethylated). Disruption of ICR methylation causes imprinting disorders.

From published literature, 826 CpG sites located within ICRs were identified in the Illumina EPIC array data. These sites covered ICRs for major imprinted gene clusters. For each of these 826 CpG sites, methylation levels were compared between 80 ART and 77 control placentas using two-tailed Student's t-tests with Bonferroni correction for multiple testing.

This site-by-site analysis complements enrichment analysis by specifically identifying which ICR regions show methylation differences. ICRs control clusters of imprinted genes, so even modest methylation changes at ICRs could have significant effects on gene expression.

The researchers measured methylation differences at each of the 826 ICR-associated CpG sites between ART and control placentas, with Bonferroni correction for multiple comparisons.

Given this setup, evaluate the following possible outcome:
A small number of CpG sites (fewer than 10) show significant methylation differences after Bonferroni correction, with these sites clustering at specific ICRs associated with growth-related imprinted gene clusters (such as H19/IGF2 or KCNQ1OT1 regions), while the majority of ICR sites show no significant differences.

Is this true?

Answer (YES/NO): NO